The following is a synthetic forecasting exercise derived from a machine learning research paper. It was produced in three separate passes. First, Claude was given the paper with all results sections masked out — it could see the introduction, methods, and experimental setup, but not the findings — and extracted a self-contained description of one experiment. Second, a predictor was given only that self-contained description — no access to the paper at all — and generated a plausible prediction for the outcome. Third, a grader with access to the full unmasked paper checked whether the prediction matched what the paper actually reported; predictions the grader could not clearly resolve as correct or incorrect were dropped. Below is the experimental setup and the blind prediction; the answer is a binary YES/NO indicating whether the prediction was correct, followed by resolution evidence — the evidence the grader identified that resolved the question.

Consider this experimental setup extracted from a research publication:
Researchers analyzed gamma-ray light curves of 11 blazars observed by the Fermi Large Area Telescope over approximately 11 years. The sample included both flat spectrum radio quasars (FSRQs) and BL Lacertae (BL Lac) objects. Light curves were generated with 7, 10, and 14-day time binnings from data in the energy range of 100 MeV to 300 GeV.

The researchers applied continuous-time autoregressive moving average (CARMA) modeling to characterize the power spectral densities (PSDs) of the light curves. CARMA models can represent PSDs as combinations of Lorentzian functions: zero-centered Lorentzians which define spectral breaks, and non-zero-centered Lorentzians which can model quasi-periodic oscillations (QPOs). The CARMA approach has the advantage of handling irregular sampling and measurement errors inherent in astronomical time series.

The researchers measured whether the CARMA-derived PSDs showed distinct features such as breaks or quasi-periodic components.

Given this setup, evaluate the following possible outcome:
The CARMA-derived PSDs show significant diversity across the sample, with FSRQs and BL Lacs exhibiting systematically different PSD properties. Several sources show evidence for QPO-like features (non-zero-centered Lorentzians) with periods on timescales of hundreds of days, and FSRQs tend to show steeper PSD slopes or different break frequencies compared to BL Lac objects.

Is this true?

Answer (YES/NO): NO